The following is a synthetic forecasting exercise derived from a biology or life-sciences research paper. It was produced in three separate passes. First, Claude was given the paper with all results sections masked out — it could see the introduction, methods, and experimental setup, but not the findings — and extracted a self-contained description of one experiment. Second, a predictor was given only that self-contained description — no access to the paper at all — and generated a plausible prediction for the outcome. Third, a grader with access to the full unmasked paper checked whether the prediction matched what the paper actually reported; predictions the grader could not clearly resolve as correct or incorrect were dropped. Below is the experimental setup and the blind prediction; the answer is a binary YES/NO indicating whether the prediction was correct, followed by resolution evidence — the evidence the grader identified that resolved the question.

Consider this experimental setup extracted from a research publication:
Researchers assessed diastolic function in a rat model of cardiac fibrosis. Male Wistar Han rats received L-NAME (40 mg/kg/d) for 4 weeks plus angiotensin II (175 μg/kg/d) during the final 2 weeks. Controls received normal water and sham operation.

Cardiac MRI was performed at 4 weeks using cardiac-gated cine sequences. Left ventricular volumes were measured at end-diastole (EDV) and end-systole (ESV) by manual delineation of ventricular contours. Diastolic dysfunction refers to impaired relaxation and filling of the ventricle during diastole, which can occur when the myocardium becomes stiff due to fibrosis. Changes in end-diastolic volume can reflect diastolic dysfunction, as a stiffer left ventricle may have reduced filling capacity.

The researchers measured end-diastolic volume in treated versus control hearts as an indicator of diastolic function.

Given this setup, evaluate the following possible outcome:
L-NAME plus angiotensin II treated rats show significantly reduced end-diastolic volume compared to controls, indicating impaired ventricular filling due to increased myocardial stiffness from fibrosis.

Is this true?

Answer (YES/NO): YES